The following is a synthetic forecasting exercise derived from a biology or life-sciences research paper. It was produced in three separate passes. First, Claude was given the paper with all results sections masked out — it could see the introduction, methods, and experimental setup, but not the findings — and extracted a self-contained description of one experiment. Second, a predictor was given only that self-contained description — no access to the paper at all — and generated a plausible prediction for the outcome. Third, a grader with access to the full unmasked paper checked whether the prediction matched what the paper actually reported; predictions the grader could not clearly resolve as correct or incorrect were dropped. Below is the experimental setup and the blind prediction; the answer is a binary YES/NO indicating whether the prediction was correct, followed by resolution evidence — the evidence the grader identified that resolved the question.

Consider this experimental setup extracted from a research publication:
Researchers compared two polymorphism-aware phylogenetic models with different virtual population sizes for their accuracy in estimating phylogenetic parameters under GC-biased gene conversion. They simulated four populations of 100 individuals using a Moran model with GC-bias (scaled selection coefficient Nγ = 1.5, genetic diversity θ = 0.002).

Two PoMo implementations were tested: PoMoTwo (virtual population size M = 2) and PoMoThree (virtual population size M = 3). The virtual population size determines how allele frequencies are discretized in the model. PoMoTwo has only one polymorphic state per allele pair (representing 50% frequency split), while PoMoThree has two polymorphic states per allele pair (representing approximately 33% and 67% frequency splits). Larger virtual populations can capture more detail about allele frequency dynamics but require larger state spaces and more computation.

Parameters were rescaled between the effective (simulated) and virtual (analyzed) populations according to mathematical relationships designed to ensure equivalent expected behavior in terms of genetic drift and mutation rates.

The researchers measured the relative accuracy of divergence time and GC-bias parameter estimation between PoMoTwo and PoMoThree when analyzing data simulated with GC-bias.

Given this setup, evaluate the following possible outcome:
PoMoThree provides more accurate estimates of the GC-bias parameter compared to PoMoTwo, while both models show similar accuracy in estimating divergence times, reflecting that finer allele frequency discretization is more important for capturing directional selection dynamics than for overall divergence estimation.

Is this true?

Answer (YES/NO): NO